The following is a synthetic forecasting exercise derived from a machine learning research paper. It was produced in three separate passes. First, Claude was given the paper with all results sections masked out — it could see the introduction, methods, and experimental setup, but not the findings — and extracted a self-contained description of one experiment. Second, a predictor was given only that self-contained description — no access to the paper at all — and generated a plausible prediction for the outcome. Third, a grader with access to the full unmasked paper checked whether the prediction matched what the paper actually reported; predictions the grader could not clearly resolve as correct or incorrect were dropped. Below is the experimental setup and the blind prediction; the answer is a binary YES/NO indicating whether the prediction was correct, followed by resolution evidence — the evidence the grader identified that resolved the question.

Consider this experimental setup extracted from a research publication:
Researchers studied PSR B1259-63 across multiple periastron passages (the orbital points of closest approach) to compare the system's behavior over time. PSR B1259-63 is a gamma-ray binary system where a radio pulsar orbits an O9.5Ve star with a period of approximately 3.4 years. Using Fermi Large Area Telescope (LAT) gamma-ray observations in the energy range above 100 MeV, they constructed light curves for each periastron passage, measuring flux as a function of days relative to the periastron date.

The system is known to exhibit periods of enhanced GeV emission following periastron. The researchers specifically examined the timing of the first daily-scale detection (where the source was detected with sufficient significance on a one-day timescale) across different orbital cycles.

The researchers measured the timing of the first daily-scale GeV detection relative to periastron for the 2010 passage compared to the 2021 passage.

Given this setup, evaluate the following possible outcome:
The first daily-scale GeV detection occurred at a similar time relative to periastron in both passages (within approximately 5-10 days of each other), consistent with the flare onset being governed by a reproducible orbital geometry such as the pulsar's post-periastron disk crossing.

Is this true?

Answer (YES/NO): NO